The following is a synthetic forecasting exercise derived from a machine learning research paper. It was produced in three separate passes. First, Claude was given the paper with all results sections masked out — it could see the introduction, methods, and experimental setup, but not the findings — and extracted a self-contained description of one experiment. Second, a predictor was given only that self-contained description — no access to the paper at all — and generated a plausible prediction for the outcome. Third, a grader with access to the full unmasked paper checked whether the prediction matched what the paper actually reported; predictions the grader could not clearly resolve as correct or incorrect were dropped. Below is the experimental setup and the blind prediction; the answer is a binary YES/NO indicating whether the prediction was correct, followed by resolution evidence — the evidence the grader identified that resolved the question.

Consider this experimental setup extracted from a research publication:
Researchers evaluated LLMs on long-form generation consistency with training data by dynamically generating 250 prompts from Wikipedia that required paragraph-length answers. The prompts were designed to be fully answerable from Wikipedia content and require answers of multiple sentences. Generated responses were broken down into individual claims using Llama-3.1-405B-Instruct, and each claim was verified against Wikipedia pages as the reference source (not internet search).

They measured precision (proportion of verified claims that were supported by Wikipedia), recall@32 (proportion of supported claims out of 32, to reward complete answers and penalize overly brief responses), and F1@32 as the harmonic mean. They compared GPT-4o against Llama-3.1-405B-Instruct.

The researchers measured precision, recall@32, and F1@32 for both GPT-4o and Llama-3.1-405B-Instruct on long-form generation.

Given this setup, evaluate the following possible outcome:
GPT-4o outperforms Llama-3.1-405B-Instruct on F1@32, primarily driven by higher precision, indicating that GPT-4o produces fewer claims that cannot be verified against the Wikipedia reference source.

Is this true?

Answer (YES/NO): YES